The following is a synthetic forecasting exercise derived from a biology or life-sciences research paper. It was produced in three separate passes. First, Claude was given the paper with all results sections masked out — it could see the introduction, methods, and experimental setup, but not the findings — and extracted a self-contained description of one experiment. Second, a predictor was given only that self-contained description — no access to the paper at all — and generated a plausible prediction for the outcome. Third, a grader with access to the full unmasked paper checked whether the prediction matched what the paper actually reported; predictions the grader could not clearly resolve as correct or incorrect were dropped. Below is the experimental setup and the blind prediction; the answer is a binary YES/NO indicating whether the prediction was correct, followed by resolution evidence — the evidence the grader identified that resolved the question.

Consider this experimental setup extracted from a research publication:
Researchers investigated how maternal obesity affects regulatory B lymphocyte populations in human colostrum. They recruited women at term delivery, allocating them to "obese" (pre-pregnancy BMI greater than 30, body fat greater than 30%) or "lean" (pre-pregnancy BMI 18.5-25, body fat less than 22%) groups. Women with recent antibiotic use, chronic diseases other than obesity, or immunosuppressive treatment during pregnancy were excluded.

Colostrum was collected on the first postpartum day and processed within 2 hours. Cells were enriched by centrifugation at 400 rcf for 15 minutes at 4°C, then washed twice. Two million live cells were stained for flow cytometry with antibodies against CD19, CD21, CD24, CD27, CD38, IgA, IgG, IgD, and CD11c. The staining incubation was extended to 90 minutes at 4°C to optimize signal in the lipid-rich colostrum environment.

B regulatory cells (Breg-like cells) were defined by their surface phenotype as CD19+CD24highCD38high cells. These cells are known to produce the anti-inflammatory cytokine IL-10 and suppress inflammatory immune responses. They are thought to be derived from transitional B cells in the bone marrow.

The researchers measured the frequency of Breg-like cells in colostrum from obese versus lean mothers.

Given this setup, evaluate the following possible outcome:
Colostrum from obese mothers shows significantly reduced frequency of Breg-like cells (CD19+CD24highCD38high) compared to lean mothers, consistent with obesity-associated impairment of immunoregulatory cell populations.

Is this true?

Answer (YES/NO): YES